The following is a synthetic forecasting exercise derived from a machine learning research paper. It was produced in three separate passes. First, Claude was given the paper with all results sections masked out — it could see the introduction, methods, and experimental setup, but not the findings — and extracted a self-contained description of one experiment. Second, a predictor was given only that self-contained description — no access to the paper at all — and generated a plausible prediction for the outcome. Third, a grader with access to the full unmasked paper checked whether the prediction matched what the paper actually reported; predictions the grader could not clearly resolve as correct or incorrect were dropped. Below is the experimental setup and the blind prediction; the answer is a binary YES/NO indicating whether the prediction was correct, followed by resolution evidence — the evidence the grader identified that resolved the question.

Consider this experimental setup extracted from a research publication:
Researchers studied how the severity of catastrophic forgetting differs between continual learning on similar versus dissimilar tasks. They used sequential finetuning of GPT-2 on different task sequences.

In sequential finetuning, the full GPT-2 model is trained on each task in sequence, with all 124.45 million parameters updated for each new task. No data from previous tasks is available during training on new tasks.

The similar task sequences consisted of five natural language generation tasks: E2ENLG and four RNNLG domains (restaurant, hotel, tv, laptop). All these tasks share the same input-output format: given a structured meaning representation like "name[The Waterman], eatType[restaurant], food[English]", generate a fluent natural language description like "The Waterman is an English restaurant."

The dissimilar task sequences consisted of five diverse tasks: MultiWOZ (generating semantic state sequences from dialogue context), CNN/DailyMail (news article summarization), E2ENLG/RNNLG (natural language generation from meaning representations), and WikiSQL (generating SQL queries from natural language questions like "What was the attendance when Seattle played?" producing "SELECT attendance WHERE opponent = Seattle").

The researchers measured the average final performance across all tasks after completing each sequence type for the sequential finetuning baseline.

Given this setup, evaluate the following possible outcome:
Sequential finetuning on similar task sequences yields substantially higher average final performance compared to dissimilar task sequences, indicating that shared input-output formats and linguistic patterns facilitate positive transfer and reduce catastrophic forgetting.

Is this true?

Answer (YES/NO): YES